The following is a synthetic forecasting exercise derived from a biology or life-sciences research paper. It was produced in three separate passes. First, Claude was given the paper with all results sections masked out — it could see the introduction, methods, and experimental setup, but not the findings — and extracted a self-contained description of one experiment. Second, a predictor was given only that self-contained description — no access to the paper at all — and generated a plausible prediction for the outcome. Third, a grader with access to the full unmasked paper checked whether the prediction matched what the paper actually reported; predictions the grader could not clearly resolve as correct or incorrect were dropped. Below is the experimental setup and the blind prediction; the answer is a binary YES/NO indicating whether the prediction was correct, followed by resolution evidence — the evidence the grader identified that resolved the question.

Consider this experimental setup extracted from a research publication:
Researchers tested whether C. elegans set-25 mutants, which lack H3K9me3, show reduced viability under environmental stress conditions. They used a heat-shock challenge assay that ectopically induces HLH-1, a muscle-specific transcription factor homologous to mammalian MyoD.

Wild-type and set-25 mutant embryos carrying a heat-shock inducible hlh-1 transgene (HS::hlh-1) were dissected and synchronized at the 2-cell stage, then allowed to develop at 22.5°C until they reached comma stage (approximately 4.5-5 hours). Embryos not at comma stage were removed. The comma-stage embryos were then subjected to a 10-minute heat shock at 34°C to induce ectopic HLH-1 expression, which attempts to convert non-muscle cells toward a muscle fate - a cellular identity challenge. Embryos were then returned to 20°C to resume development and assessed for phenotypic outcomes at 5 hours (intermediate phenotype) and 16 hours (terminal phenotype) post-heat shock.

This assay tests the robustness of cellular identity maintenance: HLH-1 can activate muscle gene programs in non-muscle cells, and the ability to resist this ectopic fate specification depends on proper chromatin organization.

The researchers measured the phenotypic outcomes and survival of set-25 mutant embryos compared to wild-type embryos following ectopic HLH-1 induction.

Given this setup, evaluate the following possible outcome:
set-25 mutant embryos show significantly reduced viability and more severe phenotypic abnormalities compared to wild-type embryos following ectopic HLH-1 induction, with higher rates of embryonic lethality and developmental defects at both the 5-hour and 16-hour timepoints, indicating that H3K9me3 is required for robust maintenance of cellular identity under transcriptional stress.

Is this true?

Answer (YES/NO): NO